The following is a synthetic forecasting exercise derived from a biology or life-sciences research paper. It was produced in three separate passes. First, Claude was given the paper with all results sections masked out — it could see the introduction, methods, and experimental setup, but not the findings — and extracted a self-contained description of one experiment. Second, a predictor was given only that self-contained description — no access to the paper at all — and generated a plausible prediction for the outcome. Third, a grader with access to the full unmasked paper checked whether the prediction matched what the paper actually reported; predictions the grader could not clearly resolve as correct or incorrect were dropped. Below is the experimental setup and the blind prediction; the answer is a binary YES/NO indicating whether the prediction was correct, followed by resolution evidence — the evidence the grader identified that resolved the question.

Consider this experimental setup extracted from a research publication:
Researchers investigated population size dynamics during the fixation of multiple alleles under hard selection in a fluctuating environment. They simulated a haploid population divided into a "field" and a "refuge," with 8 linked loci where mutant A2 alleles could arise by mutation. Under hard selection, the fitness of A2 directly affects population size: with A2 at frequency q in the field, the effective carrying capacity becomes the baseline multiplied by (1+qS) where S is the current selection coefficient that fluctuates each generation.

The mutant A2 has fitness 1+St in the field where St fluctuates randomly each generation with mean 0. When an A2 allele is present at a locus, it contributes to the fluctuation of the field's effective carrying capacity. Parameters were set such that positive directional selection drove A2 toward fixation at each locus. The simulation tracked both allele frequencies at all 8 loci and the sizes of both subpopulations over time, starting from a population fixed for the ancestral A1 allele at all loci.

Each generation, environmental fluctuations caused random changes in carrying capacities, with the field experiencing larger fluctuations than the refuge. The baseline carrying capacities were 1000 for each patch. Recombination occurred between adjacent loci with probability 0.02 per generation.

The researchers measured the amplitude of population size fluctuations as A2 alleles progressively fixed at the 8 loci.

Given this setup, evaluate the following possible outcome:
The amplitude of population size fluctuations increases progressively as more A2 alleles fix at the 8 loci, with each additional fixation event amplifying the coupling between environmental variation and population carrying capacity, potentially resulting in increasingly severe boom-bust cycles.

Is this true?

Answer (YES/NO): YES